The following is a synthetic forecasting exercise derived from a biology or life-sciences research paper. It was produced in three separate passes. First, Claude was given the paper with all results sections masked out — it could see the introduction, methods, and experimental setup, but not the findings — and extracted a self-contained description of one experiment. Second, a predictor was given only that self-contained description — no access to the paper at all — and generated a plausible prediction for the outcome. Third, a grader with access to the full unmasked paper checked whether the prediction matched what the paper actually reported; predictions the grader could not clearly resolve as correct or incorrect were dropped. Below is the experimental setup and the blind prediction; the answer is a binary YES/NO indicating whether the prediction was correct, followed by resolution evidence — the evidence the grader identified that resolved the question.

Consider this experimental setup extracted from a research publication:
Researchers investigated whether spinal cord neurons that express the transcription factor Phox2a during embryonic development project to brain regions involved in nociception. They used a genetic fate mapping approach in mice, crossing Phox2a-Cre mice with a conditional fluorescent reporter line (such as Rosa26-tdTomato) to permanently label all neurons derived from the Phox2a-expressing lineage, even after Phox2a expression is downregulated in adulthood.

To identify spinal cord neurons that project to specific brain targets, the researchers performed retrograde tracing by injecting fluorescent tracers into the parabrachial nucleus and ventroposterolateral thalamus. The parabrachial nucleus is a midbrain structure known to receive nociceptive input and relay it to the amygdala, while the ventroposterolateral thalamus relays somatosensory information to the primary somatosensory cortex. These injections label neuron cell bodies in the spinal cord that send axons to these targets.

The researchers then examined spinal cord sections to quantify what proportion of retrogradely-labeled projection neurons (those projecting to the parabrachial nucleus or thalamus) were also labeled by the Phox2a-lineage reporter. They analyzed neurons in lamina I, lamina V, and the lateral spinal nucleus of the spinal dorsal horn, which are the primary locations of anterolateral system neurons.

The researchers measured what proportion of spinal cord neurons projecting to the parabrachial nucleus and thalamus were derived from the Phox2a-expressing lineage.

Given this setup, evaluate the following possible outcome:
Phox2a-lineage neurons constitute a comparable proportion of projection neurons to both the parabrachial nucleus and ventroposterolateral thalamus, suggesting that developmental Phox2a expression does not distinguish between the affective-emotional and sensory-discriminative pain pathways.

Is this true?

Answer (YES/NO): YES